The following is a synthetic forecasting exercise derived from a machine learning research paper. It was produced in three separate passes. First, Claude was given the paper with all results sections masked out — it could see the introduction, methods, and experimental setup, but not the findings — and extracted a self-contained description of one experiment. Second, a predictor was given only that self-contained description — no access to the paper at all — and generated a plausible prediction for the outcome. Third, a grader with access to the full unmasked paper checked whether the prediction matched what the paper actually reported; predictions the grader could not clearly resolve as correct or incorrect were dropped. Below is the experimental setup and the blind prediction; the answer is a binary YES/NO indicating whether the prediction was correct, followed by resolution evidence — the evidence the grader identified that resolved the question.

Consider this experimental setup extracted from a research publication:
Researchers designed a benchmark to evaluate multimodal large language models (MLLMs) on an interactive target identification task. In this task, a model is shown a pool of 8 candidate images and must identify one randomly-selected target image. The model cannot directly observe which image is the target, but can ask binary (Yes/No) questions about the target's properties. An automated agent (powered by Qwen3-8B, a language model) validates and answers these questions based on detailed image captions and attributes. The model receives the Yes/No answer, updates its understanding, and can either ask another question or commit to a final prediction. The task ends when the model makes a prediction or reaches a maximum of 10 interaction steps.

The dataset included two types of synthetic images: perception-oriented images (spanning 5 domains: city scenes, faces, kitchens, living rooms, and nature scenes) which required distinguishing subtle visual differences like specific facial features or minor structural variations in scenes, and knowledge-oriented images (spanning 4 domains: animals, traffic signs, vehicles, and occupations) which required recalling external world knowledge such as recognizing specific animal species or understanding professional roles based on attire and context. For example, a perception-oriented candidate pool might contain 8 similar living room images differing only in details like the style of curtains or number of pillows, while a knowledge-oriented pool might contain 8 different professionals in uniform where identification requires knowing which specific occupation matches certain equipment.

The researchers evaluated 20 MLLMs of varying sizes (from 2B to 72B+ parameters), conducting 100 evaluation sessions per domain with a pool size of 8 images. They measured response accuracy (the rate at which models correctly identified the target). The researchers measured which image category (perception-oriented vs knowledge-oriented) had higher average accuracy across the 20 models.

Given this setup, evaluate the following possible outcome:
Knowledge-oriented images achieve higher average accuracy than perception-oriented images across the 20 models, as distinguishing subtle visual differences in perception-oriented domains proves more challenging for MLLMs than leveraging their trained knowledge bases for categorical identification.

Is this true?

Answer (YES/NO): YES